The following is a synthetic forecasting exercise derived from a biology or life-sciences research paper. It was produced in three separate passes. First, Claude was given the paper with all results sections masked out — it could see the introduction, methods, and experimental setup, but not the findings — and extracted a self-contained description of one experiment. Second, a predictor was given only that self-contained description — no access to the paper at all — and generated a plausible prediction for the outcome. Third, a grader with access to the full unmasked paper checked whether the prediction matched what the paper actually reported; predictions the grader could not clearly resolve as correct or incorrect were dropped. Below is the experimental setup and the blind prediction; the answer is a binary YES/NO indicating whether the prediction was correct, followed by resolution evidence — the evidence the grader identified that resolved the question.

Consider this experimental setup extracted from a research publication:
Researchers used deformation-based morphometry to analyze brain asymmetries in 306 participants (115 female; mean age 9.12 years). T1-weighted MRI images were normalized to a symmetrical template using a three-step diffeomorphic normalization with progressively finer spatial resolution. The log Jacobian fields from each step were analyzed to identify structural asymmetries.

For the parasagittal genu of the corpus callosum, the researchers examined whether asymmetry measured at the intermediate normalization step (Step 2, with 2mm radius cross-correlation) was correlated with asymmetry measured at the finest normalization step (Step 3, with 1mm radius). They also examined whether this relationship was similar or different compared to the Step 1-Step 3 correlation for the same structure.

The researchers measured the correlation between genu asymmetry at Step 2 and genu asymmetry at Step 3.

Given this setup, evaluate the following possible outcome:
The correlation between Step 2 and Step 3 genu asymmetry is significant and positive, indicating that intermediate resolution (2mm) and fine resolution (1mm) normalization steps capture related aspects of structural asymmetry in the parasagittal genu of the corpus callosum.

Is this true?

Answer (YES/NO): YES